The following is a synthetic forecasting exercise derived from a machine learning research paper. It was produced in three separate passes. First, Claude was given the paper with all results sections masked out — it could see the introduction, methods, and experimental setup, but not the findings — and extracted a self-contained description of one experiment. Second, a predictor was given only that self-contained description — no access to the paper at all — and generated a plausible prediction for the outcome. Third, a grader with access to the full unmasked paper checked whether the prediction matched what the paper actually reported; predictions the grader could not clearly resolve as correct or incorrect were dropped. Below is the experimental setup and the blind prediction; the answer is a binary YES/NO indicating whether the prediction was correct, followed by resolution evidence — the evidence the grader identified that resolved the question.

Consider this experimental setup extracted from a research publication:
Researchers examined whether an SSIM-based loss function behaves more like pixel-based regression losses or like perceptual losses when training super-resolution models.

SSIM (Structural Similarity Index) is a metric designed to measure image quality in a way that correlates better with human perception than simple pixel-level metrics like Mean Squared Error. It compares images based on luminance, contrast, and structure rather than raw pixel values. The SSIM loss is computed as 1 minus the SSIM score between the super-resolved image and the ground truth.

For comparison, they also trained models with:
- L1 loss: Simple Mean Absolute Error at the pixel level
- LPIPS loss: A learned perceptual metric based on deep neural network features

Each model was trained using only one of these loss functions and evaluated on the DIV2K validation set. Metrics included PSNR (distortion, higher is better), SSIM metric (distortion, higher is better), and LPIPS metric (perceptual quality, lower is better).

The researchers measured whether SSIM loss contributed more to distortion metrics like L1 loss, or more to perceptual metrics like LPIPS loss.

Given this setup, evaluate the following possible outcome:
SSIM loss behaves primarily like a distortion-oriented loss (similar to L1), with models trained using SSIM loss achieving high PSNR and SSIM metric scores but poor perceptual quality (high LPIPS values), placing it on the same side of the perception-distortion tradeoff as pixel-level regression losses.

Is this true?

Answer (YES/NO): YES